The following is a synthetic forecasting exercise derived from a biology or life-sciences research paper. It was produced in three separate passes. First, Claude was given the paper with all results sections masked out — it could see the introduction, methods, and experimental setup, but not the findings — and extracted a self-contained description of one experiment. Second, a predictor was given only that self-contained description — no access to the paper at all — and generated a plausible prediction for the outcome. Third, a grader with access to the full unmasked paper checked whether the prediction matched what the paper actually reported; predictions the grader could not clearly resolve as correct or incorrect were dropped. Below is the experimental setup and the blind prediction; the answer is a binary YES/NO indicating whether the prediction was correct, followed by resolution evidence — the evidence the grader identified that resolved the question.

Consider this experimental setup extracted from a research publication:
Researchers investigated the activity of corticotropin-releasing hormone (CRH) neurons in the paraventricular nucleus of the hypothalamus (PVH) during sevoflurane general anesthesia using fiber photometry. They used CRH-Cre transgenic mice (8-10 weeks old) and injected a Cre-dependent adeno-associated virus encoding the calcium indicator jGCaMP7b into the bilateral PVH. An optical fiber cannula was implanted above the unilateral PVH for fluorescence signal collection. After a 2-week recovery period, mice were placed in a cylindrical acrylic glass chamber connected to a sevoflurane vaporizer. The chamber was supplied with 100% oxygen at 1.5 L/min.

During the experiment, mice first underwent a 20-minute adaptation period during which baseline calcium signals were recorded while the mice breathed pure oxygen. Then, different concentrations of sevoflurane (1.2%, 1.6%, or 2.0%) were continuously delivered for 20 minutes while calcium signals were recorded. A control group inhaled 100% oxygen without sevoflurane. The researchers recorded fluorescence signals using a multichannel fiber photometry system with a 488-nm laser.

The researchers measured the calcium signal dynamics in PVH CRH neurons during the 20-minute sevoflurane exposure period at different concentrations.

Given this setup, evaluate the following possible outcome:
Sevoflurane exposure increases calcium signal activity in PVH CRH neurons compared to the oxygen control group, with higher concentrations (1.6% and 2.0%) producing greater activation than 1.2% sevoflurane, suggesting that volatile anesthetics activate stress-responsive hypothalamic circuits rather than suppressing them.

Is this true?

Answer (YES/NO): NO